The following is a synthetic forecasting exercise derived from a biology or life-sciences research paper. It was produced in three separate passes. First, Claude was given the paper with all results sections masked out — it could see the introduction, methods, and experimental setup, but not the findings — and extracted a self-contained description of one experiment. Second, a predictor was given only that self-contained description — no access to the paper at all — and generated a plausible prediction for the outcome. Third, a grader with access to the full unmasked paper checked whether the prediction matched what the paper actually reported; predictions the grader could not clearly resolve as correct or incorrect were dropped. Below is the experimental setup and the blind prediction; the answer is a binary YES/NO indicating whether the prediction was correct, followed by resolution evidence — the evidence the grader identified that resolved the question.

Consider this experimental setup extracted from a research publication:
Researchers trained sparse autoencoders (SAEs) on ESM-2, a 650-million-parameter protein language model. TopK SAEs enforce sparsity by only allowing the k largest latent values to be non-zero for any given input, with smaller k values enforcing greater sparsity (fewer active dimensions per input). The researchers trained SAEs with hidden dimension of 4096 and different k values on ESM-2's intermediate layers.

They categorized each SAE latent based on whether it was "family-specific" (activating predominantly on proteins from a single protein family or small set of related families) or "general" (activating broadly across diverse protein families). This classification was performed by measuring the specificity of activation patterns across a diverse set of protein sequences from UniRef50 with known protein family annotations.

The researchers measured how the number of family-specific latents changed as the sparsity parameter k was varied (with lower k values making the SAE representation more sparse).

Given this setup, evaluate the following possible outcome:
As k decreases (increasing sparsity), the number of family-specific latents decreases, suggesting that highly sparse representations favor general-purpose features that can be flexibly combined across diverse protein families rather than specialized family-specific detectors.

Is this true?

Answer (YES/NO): NO